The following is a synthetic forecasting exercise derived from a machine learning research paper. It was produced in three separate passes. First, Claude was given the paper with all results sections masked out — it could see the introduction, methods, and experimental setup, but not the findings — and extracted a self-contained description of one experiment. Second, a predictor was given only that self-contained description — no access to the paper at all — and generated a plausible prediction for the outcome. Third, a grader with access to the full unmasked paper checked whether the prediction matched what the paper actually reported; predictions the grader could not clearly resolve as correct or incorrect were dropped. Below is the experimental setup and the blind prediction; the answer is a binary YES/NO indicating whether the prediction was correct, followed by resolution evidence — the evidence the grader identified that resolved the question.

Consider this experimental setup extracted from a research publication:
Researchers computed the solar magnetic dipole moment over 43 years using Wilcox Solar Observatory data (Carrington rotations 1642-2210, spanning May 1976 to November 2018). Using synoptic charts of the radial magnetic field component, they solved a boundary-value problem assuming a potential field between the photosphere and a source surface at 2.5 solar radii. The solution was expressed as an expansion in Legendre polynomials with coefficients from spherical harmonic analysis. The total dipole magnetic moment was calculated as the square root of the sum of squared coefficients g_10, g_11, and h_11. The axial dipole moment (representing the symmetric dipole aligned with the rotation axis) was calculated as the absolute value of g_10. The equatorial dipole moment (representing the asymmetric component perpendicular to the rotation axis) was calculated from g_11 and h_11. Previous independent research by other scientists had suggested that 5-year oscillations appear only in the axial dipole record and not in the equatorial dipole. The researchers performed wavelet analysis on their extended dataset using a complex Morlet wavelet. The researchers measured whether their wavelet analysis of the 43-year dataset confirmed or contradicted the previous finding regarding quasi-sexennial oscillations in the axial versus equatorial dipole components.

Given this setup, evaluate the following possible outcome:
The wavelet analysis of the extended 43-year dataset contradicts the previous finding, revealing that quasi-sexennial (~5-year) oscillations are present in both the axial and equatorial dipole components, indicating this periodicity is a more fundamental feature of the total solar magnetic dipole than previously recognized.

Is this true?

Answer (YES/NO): NO